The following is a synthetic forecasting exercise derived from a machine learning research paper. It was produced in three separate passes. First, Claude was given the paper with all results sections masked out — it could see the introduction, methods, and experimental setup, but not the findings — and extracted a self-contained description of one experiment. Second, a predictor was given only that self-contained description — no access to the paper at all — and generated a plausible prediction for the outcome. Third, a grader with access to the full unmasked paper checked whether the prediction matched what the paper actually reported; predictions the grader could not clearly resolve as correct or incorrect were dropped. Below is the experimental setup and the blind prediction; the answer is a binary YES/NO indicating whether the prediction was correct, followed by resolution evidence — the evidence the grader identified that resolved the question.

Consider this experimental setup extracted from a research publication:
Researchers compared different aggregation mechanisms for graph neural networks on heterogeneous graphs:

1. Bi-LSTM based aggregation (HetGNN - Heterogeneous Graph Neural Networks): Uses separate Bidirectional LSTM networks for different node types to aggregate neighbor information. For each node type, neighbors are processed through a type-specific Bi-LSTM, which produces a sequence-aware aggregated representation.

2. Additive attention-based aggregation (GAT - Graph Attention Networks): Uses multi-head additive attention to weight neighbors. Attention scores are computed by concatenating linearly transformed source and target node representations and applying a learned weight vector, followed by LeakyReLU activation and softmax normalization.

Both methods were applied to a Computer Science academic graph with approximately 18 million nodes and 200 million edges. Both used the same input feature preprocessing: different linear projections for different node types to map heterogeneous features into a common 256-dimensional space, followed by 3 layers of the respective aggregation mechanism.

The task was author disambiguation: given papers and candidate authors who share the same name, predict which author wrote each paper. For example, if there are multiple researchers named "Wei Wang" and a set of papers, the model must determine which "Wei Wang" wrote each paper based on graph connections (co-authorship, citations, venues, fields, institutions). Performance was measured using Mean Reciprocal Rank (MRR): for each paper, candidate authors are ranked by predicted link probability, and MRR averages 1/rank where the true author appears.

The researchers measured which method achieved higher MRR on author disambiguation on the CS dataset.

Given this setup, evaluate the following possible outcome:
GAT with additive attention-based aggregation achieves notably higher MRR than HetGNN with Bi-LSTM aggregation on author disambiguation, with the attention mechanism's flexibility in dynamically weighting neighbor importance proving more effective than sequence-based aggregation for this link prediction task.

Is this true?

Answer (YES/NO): YES